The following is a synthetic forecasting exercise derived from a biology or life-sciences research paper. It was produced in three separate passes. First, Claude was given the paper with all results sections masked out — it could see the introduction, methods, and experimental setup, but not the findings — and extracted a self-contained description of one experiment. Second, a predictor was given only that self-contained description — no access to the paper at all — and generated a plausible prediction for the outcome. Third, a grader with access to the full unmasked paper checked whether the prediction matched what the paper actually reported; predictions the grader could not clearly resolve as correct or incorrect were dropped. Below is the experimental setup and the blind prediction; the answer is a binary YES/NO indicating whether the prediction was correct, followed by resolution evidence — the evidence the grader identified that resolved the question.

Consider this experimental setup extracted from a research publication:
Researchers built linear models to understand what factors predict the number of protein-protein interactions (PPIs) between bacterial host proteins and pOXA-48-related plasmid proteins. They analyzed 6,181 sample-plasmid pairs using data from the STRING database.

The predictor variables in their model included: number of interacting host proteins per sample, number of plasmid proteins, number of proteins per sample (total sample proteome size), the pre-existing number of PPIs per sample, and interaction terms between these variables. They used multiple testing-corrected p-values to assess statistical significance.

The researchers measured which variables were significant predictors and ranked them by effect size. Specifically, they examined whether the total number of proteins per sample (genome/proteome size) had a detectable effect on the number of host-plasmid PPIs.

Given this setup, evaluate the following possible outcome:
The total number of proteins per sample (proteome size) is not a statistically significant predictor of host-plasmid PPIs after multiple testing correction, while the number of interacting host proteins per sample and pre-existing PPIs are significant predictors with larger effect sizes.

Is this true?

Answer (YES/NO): YES